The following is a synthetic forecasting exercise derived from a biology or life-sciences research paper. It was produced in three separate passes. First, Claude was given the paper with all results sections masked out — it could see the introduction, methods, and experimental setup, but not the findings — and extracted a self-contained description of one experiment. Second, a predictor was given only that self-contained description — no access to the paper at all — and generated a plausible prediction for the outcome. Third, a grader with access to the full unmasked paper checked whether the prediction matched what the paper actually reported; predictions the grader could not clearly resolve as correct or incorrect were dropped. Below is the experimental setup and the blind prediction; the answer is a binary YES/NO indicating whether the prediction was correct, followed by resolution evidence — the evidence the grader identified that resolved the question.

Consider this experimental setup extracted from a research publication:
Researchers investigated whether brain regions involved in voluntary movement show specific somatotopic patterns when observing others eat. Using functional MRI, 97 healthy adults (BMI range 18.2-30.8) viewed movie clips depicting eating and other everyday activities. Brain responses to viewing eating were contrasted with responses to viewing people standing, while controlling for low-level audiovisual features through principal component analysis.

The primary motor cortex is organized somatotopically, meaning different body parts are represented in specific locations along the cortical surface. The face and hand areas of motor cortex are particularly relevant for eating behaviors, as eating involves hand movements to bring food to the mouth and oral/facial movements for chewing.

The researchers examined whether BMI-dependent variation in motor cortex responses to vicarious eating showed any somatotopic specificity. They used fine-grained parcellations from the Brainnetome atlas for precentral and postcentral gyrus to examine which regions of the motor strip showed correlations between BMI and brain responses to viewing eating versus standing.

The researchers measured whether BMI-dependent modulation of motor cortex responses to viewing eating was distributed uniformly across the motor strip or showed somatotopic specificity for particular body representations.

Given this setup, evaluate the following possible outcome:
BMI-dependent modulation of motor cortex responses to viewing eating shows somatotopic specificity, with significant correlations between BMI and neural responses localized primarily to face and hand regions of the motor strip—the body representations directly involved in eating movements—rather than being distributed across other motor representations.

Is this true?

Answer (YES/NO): YES